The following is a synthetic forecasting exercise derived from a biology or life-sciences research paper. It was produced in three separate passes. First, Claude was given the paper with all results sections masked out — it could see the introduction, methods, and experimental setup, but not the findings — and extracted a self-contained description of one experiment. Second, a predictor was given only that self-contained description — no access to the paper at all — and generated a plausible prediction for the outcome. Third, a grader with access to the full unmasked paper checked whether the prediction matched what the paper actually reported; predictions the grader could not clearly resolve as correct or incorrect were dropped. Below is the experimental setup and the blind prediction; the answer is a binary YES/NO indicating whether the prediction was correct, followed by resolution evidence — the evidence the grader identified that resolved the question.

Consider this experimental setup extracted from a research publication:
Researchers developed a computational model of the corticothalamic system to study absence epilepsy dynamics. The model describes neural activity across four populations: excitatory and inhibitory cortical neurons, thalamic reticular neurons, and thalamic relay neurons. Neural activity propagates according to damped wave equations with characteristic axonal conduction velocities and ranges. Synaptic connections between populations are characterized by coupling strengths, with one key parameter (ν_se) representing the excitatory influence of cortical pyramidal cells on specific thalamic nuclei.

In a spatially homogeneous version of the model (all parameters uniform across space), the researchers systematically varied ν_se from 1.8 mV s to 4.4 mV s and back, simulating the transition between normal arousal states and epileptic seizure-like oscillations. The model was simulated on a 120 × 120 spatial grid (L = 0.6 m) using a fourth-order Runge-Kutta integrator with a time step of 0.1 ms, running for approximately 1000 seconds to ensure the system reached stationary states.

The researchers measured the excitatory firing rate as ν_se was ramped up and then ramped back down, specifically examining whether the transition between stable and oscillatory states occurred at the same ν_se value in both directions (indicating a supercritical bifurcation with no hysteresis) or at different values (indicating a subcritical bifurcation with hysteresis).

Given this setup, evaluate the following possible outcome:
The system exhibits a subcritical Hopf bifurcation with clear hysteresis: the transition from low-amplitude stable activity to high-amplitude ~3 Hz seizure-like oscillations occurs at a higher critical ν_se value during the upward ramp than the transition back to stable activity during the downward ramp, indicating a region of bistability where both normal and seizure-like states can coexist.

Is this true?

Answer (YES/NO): NO